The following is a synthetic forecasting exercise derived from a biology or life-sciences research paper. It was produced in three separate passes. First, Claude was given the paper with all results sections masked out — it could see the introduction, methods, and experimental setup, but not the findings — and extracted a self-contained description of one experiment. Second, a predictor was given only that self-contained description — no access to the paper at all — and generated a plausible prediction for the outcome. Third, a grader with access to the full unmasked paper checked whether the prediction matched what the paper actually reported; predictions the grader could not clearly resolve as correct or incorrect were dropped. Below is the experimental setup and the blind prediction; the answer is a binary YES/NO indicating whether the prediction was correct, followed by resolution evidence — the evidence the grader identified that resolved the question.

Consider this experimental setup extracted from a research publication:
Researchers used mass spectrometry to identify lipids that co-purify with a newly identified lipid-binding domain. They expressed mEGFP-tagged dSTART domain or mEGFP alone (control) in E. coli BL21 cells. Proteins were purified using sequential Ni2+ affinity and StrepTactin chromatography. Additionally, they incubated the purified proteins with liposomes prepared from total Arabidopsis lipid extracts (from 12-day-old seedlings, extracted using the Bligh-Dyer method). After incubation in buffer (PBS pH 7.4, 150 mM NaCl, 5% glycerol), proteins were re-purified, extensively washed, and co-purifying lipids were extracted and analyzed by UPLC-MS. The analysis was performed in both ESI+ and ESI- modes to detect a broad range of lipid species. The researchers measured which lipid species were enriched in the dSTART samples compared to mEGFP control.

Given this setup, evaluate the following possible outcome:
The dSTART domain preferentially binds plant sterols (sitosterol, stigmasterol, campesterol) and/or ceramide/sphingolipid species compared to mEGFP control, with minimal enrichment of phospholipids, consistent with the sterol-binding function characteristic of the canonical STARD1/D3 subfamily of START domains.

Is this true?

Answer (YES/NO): NO